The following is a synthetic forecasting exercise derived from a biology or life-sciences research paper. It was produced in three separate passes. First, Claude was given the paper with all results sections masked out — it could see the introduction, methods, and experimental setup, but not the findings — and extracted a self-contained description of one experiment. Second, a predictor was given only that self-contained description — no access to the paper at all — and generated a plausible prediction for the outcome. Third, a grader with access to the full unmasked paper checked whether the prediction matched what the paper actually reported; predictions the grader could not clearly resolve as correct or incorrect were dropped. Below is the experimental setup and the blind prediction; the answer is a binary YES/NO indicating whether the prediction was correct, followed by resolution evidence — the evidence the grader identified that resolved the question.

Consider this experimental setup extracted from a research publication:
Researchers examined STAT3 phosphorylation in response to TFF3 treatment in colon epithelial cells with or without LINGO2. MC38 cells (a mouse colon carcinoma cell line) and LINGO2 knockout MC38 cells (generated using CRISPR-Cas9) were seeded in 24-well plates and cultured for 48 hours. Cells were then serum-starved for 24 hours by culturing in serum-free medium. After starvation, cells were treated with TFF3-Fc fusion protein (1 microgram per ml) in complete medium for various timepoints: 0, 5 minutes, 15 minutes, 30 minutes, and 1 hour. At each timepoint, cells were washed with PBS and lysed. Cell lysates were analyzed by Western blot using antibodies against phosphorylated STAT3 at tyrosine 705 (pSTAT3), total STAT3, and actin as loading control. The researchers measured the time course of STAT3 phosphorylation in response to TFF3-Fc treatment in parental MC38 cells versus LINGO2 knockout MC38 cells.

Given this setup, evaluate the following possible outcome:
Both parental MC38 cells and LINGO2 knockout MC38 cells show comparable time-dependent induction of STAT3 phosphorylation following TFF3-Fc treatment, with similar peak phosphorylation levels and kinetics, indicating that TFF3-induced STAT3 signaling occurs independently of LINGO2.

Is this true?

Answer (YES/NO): NO